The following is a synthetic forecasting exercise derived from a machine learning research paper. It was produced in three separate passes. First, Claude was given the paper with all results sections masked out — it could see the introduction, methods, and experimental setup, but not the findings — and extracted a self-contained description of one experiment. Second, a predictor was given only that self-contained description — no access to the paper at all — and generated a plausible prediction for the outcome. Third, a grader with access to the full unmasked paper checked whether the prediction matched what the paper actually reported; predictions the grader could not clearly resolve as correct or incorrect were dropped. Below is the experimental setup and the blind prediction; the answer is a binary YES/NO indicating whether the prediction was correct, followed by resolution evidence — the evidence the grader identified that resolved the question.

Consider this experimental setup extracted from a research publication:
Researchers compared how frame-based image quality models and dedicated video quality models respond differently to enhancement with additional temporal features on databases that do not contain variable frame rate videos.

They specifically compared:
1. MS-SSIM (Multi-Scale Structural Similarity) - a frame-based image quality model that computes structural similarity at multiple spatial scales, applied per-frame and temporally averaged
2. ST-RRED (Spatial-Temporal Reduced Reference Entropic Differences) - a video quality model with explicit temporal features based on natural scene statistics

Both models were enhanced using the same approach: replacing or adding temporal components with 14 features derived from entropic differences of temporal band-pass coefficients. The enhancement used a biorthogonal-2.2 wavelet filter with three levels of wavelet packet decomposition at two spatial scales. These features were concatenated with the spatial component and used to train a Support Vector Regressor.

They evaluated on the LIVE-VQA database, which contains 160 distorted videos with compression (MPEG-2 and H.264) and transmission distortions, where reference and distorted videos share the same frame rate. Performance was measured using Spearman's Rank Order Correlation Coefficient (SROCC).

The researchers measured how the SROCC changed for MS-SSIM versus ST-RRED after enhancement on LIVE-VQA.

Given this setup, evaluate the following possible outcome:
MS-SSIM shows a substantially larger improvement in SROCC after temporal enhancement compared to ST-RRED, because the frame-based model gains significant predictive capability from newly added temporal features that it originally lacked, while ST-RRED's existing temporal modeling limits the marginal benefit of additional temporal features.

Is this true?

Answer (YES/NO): NO